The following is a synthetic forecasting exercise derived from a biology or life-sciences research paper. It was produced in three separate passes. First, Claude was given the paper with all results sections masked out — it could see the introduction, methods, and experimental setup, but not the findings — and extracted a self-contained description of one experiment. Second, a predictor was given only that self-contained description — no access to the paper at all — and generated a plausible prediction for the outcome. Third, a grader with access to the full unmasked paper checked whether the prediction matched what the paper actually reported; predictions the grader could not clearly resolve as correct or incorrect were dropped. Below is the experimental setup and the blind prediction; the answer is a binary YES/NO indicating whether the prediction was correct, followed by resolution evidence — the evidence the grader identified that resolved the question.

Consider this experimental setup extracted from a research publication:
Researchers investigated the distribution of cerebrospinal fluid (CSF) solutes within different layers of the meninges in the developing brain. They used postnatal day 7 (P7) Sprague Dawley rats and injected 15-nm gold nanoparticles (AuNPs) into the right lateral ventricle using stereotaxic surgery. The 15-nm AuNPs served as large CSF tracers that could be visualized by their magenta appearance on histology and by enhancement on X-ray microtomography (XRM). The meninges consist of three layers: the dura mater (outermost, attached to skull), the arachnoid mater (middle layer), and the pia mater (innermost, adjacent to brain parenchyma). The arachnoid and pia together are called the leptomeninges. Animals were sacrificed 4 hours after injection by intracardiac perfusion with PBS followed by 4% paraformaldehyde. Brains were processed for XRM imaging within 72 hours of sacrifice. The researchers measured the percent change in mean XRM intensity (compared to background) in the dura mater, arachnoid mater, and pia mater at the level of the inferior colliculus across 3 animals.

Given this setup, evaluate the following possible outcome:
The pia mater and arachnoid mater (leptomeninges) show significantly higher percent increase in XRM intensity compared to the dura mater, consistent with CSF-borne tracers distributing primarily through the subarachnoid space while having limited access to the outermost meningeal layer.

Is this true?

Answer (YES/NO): NO